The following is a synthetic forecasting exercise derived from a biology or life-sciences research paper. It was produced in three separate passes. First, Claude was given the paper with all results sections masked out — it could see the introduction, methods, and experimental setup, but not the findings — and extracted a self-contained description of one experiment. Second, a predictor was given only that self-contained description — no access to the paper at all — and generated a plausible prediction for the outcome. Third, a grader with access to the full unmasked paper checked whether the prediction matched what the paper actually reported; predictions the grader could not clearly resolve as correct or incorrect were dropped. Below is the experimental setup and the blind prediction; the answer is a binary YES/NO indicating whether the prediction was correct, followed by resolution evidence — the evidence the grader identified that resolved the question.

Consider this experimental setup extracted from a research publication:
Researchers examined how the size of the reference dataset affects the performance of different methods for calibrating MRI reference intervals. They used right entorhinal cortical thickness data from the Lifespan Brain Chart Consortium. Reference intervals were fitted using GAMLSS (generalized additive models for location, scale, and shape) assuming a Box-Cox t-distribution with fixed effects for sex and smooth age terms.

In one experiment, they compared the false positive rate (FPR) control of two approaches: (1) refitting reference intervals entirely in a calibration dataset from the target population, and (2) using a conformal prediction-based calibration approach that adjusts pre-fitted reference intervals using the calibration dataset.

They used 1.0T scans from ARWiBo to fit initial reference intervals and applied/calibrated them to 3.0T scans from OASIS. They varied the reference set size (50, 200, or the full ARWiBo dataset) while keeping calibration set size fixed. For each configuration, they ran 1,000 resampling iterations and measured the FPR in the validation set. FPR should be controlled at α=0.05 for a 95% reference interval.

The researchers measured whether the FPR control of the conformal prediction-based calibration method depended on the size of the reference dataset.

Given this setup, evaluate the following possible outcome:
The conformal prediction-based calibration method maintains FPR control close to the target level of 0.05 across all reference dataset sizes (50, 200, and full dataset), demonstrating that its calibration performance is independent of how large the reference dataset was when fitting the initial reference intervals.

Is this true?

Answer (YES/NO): YES